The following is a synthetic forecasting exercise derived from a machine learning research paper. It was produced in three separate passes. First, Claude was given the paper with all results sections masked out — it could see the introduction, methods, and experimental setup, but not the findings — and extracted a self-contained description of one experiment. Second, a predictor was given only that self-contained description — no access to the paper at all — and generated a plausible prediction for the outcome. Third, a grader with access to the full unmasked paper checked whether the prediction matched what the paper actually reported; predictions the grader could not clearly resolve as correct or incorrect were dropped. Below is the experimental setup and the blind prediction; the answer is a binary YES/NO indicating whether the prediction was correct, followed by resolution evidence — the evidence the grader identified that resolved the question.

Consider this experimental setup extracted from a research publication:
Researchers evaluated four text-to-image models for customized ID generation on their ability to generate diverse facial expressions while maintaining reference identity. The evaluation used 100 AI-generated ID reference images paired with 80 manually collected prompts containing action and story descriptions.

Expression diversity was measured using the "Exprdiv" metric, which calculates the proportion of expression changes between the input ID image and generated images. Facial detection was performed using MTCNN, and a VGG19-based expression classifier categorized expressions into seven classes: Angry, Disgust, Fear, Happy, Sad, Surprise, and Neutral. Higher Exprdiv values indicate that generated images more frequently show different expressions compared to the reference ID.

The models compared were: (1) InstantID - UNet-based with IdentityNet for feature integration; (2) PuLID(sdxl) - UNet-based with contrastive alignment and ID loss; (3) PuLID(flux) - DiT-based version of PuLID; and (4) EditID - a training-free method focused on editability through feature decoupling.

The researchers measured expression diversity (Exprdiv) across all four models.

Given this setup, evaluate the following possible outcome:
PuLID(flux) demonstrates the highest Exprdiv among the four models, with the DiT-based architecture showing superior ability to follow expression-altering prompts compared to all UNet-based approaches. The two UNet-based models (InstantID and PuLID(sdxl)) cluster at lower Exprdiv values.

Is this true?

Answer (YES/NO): NO